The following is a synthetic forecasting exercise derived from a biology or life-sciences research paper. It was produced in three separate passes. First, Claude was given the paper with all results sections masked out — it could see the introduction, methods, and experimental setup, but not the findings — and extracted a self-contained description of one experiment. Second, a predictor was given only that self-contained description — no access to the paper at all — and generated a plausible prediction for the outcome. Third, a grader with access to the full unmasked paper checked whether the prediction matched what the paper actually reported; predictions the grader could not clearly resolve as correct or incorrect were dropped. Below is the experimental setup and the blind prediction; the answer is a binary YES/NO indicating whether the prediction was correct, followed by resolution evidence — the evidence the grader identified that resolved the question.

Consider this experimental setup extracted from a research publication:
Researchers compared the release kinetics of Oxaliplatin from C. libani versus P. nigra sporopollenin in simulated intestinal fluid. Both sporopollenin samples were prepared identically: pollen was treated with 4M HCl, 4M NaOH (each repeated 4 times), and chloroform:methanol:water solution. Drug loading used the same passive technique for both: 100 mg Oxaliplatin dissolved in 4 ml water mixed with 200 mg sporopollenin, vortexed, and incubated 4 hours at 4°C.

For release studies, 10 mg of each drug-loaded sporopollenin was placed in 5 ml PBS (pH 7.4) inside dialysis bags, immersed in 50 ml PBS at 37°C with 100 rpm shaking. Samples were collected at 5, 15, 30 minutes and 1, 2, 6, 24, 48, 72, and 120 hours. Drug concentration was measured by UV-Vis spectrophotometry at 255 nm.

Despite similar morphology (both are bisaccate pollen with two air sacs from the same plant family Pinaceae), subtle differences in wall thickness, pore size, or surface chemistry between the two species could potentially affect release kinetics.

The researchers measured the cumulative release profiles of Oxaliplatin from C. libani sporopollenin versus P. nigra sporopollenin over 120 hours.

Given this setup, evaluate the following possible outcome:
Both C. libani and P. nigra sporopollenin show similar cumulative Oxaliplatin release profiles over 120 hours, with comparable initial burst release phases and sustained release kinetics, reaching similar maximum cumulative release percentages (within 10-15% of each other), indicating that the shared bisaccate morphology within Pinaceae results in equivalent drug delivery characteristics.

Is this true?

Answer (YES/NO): NO